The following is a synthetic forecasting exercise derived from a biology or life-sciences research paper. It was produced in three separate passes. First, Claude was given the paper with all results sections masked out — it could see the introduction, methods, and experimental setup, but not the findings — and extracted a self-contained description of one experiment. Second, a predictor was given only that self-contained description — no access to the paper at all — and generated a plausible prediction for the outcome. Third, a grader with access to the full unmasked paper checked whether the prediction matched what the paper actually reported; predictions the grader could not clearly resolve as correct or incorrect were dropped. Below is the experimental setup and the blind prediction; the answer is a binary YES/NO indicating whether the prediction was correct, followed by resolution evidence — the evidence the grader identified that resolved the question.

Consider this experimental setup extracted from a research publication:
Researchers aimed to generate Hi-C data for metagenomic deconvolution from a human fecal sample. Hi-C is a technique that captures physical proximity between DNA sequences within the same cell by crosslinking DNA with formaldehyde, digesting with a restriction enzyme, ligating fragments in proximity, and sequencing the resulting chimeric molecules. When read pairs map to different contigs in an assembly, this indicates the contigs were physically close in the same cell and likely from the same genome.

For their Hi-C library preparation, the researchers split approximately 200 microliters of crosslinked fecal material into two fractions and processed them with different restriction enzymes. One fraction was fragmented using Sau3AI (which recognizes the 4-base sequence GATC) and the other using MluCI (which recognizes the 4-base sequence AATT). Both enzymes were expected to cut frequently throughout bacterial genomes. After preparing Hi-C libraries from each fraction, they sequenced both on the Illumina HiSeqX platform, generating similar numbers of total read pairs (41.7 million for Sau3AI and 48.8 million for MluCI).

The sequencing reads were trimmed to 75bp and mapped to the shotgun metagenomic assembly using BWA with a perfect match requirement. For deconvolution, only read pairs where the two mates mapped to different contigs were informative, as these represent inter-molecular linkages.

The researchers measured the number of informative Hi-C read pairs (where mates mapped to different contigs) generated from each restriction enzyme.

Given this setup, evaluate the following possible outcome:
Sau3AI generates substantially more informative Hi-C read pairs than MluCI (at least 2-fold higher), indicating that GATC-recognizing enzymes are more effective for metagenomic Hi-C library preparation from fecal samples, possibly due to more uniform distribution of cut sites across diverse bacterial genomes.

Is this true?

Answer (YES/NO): NO